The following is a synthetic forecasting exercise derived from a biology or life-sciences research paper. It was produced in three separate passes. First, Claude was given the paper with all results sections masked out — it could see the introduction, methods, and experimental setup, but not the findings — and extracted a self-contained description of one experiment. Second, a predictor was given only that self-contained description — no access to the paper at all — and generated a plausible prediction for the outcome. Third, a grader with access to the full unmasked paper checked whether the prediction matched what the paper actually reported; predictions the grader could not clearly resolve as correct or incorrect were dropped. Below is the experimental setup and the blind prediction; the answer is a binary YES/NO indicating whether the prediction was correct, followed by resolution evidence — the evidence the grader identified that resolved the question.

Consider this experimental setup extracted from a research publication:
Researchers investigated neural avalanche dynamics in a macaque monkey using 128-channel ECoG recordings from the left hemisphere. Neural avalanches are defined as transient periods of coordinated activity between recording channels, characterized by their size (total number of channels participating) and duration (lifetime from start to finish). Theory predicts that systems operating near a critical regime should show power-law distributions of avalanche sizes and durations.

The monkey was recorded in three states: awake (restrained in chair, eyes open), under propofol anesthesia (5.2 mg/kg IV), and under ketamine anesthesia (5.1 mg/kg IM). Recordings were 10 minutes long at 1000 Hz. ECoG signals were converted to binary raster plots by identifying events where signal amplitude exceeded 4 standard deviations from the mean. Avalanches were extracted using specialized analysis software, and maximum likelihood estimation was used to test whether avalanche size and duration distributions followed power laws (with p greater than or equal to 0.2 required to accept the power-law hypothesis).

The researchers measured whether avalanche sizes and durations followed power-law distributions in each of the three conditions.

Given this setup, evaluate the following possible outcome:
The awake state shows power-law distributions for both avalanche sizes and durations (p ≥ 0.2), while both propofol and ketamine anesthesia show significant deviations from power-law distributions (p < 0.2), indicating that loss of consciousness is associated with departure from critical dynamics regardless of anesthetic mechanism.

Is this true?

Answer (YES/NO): NO